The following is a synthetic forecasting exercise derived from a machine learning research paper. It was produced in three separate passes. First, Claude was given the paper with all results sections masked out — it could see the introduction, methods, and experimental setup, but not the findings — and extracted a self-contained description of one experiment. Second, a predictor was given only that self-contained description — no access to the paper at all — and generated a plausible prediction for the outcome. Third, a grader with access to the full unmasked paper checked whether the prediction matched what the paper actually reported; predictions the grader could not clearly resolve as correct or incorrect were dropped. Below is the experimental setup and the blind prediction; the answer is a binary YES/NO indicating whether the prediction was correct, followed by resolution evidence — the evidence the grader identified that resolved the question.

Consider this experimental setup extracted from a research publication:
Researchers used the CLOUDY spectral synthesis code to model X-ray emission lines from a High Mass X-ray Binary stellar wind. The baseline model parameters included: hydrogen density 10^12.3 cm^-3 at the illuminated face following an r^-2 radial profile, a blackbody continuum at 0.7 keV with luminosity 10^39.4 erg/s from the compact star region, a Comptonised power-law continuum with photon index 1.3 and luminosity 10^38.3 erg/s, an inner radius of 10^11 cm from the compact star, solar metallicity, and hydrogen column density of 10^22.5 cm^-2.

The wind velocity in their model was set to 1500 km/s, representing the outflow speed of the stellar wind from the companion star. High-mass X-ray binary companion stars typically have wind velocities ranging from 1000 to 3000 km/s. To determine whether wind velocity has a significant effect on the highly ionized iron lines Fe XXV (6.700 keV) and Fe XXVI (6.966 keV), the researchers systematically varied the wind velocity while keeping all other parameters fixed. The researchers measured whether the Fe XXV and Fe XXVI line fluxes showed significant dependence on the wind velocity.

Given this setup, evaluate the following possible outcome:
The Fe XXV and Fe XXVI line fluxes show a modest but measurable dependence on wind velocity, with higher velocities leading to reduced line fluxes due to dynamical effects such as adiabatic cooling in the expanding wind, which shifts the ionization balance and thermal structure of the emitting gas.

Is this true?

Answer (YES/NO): NO